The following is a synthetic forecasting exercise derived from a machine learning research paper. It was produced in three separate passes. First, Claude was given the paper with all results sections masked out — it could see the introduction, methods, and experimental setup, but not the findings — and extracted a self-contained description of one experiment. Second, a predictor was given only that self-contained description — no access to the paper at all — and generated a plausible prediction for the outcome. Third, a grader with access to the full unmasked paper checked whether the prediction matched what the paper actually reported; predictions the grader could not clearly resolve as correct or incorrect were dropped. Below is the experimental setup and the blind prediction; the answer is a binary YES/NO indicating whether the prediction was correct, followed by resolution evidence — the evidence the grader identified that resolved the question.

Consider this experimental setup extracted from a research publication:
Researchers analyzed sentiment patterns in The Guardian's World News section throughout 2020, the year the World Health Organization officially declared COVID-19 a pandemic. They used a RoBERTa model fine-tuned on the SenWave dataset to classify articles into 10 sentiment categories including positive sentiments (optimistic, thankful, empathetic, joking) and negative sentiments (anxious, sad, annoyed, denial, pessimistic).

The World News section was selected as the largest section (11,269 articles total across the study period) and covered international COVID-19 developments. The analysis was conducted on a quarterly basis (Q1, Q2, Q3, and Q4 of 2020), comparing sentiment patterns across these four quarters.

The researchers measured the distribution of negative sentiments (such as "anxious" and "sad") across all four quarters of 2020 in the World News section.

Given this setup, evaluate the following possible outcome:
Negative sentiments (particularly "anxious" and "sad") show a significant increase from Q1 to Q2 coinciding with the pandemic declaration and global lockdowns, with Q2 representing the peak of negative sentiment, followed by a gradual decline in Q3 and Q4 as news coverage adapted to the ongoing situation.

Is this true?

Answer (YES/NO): NO